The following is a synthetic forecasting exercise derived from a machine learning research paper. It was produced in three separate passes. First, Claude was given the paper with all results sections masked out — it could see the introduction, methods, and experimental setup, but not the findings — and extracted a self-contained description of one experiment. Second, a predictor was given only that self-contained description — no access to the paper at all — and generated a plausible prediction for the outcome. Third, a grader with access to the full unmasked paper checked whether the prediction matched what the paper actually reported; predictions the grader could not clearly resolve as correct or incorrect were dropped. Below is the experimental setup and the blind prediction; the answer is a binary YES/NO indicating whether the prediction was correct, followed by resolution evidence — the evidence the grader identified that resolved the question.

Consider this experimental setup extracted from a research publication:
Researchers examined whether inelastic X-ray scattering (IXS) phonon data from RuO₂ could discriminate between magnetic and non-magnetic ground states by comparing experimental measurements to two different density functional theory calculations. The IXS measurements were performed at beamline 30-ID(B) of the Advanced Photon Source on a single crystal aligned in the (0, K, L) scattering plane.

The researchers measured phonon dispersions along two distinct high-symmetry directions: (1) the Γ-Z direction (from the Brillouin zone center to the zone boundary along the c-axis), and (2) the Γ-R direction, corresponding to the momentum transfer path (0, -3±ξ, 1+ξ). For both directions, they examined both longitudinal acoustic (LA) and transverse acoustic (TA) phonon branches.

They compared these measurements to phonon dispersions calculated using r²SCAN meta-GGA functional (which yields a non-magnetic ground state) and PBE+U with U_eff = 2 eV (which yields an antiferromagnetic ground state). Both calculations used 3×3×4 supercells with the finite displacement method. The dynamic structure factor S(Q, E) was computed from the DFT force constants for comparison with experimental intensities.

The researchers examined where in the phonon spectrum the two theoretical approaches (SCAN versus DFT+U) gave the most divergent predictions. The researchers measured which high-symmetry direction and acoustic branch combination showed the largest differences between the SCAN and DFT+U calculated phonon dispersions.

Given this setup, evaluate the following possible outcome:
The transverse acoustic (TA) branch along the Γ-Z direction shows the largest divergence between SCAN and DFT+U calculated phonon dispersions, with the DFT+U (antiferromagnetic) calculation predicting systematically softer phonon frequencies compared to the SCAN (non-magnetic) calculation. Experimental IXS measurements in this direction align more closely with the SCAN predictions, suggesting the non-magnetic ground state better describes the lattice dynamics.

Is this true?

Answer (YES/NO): NO